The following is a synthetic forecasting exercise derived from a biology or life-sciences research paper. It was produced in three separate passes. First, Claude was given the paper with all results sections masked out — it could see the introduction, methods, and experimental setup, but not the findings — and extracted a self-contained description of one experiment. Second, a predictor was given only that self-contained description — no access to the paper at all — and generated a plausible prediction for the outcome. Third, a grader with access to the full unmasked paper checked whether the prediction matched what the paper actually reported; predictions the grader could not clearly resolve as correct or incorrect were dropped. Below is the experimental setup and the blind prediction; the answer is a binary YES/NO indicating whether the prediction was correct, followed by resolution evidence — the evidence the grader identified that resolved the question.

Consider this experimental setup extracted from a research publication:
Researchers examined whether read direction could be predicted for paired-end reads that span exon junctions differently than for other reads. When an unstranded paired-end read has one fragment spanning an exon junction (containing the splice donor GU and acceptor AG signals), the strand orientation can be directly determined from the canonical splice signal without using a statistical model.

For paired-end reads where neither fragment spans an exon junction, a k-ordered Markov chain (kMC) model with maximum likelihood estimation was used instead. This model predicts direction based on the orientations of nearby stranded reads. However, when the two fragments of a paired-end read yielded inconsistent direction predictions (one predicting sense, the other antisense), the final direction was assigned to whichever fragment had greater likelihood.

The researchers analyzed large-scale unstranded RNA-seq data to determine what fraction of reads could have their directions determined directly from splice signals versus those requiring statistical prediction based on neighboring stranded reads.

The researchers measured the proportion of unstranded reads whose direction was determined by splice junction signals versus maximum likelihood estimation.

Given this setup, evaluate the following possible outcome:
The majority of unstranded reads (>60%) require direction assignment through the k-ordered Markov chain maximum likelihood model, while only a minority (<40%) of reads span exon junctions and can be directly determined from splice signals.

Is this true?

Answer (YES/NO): YES